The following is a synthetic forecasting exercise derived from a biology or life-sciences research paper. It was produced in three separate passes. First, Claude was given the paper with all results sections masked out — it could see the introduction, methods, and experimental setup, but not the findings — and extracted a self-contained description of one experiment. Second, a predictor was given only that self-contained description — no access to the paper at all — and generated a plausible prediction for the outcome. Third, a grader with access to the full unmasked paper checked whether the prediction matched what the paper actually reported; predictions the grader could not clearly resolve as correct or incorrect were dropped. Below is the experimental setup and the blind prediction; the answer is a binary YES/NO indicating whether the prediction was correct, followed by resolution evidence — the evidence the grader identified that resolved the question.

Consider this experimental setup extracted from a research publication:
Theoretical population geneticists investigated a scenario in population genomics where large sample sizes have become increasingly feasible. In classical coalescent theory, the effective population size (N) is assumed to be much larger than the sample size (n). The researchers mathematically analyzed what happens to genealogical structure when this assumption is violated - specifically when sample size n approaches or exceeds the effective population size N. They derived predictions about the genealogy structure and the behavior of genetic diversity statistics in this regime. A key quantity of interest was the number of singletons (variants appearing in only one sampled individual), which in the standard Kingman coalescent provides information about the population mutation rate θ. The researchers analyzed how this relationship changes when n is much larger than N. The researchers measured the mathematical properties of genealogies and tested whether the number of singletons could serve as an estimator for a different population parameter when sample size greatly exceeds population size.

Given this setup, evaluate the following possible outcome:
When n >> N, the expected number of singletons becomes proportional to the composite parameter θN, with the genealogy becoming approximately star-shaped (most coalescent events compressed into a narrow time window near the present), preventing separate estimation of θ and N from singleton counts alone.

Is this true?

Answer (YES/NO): NO